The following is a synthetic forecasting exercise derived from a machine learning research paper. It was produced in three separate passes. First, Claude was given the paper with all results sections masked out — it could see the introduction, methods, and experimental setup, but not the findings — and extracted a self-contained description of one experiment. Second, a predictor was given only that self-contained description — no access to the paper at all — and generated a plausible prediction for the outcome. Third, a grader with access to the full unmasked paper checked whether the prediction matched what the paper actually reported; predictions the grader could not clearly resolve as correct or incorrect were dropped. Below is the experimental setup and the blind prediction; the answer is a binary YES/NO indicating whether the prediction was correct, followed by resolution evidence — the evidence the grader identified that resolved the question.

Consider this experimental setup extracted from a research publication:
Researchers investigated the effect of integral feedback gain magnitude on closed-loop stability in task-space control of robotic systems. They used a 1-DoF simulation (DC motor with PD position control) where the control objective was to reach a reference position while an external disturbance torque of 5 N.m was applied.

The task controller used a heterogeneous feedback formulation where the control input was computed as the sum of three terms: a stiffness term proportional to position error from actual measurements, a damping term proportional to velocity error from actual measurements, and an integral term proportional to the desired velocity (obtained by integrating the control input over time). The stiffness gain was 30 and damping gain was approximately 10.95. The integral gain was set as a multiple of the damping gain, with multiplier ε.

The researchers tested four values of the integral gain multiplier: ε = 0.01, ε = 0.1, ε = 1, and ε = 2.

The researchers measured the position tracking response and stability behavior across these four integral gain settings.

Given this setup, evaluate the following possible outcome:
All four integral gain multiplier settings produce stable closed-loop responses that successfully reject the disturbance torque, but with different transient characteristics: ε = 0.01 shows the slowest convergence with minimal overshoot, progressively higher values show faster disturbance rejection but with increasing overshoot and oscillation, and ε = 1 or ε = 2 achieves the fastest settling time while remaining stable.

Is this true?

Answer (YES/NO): NO